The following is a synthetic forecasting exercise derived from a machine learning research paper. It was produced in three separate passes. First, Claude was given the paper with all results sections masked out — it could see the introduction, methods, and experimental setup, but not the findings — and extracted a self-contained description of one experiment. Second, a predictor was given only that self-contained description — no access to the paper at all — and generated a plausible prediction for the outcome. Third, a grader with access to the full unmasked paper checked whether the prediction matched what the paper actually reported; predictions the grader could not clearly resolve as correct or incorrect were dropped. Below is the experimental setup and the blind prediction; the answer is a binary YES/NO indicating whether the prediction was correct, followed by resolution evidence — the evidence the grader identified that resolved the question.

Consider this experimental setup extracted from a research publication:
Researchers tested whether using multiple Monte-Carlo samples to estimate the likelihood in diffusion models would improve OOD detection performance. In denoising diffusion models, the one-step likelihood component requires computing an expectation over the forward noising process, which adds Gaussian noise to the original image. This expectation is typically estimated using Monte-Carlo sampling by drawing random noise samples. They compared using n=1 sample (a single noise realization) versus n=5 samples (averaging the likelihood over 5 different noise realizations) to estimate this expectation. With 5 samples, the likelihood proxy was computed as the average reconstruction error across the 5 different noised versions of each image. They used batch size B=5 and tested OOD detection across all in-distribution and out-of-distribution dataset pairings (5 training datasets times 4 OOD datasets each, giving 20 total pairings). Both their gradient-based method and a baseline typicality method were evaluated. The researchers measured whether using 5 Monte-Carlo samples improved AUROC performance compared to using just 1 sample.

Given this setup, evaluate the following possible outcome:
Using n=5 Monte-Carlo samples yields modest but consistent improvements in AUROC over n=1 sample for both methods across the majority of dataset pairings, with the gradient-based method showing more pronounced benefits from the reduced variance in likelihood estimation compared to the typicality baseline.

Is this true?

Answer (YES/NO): NO